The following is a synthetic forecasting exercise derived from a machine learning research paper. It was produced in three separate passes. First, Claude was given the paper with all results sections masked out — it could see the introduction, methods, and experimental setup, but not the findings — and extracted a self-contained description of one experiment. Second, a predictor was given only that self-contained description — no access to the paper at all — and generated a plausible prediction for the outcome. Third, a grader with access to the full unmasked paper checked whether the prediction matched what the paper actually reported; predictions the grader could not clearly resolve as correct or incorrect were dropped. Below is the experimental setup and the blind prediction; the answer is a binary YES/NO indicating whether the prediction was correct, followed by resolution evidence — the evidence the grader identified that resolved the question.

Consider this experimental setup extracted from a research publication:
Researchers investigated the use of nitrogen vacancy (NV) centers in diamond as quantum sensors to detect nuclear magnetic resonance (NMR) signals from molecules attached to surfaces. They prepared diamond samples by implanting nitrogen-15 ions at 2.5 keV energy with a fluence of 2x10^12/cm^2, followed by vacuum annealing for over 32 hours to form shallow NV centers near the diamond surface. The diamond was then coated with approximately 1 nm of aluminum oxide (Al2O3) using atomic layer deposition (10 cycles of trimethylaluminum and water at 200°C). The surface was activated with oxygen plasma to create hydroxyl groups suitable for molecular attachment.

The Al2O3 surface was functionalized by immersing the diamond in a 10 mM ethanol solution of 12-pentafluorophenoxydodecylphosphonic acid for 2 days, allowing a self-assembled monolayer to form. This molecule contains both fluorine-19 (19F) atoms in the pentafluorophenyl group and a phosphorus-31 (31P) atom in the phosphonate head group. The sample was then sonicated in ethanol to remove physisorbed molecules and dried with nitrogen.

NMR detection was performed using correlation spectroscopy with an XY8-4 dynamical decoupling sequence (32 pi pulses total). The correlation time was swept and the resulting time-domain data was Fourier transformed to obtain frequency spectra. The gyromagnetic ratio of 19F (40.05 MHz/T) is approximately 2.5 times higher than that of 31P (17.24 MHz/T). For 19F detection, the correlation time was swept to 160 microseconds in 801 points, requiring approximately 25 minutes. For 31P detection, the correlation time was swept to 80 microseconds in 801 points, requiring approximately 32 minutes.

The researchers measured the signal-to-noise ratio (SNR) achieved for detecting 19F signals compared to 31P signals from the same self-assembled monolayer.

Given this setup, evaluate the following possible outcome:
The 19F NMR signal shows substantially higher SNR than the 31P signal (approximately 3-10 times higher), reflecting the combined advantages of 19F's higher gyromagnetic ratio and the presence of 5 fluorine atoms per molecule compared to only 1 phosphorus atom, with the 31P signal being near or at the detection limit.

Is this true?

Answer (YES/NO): NO